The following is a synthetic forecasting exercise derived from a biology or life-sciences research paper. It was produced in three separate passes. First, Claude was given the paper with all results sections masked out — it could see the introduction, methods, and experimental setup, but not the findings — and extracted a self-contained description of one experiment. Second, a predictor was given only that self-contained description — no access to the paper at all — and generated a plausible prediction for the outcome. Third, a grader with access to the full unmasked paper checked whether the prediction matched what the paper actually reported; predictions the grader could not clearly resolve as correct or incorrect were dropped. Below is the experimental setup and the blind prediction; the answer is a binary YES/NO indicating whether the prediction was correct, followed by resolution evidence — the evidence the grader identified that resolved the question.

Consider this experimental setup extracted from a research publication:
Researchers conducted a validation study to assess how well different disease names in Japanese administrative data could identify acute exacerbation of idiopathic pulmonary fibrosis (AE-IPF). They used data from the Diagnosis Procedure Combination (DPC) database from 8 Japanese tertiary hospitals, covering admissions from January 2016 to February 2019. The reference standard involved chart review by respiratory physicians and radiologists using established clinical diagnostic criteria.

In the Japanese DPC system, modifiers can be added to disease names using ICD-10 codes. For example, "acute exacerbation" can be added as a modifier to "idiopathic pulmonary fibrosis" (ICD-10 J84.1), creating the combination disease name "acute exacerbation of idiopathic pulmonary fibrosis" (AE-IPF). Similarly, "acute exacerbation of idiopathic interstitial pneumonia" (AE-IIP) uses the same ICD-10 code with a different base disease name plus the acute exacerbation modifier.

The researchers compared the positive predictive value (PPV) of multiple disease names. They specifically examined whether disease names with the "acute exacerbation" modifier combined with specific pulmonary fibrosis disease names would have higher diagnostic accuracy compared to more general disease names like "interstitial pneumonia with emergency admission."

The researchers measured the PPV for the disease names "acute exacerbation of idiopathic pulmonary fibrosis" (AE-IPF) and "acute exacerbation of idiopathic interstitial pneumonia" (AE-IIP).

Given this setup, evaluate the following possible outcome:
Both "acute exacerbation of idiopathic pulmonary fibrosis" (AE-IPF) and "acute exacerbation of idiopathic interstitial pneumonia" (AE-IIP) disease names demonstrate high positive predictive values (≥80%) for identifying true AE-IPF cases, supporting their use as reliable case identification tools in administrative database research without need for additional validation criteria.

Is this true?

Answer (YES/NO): NO